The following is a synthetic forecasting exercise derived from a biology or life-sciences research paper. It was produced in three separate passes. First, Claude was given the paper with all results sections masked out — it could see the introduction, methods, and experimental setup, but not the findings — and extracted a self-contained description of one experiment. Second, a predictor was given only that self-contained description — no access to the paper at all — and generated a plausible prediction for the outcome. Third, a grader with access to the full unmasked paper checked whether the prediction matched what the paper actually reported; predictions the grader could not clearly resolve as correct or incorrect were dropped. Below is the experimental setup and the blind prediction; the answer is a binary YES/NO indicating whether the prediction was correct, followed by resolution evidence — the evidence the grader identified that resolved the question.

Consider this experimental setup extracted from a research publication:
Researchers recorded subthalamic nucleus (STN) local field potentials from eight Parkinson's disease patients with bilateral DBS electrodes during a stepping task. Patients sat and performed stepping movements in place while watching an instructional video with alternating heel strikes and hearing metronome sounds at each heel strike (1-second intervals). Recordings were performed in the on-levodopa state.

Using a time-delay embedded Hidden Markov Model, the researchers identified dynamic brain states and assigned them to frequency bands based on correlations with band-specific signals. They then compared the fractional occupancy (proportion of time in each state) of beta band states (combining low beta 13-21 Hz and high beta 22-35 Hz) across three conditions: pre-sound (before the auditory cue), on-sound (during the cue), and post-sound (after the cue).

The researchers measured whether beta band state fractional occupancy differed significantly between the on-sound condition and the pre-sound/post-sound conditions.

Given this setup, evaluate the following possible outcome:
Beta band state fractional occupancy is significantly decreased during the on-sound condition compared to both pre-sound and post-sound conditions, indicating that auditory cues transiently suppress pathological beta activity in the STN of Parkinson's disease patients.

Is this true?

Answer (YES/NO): NO